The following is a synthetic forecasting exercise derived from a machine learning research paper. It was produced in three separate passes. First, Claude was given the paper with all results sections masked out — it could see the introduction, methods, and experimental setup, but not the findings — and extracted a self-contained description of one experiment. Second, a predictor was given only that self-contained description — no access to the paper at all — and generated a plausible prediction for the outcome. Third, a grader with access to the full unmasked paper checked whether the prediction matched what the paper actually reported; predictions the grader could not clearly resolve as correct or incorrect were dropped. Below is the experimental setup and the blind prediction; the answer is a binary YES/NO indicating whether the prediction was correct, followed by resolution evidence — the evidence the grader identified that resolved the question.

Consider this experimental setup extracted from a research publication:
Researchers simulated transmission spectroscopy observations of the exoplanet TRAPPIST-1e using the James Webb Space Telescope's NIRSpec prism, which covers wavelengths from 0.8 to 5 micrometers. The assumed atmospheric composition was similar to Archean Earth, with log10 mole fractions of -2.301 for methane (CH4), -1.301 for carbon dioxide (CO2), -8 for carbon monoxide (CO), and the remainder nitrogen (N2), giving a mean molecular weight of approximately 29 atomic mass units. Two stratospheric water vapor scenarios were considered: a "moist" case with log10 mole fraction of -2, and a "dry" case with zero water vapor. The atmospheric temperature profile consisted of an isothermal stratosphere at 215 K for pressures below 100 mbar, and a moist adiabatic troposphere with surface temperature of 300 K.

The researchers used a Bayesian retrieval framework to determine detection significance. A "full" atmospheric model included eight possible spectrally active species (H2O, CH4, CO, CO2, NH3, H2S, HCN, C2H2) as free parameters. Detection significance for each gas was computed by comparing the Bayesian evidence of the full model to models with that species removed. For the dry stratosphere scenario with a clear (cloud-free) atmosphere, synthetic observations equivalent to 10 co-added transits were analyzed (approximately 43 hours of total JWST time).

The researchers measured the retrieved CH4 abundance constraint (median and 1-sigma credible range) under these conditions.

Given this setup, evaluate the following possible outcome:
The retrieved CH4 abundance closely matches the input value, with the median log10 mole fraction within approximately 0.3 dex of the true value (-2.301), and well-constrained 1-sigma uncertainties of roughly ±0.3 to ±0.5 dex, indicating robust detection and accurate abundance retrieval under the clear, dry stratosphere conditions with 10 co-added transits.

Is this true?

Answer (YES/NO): NO